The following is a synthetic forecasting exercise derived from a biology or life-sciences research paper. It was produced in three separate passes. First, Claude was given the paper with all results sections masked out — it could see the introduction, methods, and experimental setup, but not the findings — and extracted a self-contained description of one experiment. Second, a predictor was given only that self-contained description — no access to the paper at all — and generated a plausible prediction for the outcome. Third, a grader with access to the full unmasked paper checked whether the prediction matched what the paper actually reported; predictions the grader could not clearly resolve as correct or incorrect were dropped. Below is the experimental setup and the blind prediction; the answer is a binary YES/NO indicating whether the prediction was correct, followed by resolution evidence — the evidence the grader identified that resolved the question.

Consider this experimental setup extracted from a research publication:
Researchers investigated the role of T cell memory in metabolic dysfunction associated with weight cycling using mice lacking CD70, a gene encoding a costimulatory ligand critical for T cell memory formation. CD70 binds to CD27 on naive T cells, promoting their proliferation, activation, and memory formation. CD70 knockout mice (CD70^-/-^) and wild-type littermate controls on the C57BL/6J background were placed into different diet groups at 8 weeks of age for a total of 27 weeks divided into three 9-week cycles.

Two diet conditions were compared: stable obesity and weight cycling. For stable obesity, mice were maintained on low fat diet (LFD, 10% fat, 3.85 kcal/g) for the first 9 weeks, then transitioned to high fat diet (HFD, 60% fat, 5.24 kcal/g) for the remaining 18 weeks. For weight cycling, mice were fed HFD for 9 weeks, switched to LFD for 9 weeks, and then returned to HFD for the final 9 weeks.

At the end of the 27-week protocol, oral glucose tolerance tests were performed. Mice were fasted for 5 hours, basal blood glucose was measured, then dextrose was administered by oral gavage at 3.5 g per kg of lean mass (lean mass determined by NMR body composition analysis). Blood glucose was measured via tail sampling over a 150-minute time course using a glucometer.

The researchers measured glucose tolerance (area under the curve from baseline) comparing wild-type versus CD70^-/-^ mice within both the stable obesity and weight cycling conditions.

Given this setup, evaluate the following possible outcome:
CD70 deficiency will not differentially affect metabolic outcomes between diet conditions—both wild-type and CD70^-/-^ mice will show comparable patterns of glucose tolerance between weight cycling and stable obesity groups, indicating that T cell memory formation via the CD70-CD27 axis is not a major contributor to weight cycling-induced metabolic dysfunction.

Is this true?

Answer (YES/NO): NO